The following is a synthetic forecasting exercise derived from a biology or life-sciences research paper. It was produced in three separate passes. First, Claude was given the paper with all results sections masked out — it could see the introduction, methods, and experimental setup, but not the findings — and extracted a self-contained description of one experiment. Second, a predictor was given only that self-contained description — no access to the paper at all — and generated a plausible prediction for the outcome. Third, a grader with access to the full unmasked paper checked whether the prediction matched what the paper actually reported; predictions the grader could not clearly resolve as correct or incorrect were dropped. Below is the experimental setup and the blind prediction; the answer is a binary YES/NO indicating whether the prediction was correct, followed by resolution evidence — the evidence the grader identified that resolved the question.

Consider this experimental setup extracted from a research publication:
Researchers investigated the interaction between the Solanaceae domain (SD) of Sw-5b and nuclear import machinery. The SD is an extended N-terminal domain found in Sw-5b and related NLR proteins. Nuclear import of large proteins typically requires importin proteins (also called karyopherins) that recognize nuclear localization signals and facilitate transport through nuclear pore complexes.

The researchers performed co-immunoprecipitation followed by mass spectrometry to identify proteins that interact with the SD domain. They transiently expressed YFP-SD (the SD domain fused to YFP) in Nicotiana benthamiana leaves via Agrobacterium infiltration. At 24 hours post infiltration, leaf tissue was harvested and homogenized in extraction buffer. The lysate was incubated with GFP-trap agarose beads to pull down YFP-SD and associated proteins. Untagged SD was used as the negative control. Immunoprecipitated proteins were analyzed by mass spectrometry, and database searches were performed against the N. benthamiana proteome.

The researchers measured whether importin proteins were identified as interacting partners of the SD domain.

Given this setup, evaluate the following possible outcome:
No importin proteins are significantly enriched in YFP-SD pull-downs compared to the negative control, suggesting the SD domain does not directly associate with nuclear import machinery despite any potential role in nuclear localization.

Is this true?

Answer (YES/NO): NO